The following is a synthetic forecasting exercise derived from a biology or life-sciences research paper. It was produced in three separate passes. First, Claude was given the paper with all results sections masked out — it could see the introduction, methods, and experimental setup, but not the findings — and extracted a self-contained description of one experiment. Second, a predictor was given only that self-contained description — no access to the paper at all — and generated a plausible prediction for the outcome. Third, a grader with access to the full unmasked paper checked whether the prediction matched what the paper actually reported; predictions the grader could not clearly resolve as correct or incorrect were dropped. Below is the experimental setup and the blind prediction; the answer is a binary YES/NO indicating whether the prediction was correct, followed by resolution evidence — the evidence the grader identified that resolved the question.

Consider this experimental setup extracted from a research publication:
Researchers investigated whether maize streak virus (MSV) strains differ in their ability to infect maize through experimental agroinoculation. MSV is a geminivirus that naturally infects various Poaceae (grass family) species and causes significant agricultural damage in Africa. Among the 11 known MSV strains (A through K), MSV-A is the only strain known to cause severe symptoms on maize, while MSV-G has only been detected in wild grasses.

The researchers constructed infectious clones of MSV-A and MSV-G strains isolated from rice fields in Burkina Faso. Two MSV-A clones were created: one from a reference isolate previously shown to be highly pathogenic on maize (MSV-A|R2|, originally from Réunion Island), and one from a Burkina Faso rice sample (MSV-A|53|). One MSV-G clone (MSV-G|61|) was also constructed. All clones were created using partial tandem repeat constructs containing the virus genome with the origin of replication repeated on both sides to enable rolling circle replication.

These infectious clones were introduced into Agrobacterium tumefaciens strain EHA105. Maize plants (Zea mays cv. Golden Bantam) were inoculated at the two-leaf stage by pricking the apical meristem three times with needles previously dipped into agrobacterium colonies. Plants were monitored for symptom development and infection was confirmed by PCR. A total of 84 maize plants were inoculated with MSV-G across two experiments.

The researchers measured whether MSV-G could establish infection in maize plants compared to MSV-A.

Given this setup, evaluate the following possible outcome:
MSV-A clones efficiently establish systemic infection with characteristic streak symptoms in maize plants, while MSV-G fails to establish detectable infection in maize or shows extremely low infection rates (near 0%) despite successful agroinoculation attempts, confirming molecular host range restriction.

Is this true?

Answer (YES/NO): NO